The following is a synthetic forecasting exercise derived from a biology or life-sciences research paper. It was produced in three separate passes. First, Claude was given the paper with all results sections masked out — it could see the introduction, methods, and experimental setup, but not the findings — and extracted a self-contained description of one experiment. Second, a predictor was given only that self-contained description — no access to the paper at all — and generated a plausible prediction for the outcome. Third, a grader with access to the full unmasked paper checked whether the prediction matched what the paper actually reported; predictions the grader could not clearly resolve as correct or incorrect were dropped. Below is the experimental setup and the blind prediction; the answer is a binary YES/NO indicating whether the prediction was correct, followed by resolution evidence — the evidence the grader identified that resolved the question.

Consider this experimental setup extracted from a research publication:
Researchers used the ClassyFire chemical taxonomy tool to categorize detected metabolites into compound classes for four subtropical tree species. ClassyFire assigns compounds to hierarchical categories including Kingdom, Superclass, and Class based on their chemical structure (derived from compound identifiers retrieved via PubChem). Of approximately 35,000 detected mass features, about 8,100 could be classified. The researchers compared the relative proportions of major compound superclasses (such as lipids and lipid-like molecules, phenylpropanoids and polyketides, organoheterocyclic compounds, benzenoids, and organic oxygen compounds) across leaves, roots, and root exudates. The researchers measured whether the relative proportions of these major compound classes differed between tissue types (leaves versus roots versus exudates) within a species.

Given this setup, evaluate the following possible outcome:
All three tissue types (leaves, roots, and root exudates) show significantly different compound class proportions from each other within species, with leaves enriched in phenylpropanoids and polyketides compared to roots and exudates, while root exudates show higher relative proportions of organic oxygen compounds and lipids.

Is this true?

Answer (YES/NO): NO